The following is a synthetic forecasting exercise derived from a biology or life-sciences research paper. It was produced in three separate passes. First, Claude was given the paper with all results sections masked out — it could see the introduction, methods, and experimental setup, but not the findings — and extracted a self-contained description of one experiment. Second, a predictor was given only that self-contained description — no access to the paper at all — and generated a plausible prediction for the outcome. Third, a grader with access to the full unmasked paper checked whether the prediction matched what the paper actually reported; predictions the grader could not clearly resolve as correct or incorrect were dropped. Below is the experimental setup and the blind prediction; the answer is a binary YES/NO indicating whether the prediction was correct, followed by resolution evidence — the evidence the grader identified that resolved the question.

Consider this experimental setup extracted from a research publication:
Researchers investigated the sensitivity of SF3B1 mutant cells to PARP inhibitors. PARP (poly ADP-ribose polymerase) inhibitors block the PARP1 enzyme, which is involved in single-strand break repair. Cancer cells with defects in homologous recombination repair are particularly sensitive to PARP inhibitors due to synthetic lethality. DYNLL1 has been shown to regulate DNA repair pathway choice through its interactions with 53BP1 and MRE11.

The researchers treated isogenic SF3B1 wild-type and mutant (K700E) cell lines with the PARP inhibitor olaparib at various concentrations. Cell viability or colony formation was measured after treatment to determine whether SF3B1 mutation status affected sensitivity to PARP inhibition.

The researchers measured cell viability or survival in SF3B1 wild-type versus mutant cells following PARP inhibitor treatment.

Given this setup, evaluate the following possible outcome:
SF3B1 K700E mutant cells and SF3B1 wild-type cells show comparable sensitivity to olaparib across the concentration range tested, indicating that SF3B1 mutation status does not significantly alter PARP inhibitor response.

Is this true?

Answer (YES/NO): NO